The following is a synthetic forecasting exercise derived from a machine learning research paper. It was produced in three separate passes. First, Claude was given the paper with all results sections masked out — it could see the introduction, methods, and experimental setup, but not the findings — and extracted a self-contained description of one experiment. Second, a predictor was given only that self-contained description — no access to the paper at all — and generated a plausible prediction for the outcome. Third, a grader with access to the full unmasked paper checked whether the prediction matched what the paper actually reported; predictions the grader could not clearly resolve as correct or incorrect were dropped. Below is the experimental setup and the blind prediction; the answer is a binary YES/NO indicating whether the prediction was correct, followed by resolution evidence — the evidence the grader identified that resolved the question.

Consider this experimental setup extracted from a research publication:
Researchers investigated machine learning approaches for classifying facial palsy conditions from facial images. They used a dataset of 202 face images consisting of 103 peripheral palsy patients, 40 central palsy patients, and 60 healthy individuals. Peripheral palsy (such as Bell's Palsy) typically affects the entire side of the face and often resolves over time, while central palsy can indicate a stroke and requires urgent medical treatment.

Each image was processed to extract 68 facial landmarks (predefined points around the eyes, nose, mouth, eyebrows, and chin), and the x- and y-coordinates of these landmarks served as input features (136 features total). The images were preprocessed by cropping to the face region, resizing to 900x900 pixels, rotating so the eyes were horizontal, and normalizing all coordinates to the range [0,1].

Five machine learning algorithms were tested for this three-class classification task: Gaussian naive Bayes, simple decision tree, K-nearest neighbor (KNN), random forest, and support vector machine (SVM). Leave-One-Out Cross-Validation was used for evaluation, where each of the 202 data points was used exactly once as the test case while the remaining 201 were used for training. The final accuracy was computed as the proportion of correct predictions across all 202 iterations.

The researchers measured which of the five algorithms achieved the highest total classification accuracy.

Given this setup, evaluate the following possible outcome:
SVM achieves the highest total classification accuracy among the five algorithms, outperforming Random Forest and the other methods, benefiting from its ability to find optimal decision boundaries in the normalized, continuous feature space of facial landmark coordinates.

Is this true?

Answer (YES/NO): NO